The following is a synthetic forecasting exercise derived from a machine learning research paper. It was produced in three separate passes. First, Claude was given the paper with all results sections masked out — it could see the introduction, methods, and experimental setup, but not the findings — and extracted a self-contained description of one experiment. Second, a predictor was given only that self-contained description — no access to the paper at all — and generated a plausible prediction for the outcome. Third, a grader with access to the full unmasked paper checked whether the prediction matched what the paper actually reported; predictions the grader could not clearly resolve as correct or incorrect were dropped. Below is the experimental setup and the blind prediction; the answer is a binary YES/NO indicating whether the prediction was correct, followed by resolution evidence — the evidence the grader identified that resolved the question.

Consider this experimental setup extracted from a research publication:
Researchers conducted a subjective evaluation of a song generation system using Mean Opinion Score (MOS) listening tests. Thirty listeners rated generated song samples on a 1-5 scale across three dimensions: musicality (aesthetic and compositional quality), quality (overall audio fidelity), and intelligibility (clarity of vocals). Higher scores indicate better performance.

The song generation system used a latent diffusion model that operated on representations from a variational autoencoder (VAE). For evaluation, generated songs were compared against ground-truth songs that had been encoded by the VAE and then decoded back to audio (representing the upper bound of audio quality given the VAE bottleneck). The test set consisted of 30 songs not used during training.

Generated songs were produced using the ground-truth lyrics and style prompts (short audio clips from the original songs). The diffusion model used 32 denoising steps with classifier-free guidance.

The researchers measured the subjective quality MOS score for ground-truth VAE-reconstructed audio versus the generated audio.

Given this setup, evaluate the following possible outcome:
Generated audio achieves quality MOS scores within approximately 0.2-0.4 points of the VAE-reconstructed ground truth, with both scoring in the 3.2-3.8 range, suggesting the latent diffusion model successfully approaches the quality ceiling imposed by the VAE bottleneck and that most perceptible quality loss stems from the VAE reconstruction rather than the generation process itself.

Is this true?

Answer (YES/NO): NO